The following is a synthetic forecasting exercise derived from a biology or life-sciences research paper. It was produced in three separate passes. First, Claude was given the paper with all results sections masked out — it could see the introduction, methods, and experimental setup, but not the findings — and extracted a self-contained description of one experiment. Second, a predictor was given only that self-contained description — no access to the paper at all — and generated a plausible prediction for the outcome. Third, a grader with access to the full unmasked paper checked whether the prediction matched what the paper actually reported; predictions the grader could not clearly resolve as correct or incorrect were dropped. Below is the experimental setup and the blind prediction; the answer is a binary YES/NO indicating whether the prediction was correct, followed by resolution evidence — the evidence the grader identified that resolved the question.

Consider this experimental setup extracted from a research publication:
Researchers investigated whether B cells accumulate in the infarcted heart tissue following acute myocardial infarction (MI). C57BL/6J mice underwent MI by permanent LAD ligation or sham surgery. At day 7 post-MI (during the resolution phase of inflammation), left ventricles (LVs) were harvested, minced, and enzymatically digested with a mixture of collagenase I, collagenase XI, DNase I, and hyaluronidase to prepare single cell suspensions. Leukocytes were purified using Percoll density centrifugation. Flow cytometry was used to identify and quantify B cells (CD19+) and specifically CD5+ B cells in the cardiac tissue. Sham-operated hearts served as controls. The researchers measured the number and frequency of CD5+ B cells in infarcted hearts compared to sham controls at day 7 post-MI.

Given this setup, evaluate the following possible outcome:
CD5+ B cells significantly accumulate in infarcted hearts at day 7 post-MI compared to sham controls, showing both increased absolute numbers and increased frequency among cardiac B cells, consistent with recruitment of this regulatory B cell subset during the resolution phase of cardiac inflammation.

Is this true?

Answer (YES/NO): YES